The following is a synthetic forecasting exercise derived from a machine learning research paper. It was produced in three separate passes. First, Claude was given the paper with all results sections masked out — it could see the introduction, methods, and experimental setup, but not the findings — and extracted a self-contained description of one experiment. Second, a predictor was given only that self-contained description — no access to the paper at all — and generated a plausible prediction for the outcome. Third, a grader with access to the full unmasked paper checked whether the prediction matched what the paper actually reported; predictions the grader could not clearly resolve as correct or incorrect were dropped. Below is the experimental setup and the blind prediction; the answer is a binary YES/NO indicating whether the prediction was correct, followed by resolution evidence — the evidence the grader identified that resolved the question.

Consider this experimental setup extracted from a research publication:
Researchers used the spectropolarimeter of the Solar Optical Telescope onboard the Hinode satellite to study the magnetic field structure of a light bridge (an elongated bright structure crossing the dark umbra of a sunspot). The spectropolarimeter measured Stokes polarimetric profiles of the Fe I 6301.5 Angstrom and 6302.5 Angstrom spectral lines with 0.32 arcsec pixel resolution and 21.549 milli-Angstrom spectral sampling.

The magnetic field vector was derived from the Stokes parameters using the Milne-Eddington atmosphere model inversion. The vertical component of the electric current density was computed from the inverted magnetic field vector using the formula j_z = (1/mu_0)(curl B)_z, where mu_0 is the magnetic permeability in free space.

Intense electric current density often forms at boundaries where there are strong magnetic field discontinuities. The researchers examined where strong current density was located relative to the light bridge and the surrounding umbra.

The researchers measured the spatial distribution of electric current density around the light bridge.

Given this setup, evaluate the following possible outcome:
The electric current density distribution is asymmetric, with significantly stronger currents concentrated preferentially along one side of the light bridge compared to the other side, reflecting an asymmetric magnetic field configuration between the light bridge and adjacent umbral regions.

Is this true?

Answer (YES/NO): NO